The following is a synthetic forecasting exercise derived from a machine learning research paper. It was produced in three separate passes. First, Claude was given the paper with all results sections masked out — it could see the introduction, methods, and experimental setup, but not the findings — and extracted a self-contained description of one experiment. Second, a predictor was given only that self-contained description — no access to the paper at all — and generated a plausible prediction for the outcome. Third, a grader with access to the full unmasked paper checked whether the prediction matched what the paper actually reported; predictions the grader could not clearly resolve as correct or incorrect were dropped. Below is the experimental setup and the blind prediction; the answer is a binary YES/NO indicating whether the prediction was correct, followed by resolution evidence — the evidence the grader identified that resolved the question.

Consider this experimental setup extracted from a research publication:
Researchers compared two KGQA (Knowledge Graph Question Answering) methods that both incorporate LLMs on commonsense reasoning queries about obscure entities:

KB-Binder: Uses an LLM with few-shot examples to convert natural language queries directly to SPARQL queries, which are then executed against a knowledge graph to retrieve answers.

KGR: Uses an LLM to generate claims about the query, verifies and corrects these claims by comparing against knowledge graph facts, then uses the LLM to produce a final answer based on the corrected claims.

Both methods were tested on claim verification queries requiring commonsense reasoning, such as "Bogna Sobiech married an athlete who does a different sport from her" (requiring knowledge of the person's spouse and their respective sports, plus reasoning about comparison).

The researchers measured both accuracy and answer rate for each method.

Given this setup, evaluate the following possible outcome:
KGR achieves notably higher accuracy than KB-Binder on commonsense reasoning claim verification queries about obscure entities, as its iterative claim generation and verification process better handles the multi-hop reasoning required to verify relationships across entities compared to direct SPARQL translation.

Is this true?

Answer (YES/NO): YES